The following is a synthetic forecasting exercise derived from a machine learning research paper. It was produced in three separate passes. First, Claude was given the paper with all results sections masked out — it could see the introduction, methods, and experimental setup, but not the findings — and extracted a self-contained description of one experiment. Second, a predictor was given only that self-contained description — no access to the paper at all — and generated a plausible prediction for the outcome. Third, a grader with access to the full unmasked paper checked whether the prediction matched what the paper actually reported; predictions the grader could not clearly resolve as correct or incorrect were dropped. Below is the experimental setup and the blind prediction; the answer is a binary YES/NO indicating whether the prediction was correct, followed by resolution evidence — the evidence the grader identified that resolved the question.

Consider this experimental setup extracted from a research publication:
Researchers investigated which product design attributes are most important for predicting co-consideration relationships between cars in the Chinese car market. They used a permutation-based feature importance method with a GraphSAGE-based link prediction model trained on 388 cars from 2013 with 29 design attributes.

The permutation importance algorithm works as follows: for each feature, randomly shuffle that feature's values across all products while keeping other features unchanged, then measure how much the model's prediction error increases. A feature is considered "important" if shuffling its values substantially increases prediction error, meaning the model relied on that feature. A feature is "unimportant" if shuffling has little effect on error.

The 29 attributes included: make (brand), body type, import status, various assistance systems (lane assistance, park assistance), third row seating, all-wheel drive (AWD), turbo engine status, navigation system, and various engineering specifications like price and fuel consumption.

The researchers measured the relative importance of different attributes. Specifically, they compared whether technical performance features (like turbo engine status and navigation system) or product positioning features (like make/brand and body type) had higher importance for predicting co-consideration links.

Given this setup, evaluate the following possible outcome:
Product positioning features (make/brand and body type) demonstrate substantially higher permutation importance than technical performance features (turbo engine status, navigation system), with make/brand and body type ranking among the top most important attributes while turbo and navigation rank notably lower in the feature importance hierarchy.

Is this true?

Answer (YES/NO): YES